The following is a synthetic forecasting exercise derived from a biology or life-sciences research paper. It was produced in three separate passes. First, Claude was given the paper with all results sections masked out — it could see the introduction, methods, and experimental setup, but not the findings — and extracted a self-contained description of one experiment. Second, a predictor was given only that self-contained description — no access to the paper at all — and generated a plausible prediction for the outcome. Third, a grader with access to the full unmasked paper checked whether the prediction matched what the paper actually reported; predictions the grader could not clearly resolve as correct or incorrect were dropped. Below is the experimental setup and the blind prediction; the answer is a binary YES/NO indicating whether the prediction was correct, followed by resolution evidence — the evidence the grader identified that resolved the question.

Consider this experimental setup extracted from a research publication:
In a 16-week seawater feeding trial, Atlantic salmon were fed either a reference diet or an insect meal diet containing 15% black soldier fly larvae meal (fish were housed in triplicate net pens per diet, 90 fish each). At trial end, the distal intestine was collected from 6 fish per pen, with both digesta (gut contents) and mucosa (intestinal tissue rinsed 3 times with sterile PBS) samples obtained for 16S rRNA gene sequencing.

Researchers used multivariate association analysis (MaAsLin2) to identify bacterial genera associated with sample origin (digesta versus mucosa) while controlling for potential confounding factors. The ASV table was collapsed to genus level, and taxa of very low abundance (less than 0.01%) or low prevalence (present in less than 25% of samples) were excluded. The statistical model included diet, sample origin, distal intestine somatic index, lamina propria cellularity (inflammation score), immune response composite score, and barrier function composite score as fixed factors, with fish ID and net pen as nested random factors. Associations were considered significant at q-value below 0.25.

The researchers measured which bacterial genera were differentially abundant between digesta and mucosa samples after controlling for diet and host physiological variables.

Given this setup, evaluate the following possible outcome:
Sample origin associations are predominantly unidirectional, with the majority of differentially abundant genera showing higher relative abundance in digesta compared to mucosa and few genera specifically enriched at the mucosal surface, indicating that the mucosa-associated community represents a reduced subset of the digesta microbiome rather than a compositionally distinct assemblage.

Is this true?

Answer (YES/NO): NO